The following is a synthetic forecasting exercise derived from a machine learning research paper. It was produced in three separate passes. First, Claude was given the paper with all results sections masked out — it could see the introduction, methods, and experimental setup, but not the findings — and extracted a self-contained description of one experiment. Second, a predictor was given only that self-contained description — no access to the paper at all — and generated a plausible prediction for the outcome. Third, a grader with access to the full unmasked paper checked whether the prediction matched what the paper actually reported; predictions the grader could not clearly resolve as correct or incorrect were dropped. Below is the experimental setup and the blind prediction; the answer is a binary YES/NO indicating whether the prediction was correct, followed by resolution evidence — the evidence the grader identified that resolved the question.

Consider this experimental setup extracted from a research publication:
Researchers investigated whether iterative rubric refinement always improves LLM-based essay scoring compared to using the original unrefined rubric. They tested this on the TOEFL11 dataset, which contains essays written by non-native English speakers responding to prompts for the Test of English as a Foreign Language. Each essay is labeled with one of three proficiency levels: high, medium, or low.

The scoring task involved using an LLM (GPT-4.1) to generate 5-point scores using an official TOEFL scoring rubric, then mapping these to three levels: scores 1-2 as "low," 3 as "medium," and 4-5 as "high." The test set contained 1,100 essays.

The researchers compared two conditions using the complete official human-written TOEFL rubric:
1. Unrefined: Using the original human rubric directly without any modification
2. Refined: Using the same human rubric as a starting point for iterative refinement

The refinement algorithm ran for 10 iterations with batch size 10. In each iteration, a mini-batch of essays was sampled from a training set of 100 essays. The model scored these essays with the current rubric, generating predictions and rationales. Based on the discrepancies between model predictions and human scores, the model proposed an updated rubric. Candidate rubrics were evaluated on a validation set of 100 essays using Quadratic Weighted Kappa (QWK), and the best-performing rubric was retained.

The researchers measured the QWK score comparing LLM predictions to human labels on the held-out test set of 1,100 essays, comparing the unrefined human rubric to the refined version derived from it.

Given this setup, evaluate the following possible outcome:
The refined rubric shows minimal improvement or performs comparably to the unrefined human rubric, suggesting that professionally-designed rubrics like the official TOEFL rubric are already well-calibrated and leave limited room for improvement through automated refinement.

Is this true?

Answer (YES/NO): YES